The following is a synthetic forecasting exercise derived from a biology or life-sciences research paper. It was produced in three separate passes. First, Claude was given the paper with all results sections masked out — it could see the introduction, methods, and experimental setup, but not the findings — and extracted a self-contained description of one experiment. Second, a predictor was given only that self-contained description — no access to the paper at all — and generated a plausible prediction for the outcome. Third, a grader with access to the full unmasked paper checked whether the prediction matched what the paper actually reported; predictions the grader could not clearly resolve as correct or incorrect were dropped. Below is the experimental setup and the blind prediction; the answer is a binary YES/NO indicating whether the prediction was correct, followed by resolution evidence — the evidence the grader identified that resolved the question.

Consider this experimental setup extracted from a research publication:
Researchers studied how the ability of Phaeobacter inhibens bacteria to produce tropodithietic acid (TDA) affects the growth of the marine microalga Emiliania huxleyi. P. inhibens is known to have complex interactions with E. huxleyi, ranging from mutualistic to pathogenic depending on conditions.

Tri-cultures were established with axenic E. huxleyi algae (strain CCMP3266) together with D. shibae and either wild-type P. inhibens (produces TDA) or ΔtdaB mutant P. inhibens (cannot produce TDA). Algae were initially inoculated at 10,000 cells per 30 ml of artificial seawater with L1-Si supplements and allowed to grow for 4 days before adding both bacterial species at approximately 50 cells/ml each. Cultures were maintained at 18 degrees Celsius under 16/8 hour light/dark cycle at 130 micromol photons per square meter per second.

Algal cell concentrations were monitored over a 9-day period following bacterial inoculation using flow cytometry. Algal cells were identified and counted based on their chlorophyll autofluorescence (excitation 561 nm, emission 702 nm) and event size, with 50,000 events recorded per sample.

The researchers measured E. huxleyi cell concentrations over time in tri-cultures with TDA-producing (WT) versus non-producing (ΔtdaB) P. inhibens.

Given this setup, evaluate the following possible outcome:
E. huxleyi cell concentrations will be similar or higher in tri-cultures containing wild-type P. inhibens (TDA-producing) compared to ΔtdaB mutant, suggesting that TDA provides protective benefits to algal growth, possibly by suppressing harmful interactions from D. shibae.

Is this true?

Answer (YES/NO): NO